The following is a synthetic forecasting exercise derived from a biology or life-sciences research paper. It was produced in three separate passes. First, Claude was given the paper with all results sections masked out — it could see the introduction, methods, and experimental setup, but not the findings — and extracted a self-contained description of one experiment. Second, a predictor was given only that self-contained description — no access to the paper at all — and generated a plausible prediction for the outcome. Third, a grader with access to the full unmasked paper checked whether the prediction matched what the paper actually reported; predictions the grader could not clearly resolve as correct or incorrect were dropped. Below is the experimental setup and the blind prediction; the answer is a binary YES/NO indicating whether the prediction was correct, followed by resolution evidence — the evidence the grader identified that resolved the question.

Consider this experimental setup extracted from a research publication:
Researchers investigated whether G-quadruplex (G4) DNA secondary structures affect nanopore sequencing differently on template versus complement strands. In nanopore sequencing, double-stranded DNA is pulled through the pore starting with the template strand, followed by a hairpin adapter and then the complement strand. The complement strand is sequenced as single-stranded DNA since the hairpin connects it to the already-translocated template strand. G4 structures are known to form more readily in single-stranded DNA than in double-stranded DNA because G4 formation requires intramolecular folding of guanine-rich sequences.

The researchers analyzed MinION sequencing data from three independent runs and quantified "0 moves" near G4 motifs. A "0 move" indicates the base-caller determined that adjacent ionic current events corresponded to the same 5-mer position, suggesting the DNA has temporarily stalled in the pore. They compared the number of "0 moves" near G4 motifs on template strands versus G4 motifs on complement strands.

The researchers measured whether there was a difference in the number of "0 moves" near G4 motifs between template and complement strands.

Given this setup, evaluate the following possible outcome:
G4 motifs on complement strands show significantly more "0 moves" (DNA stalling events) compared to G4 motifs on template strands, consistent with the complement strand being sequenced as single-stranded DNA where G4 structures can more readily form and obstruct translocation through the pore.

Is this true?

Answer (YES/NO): YES